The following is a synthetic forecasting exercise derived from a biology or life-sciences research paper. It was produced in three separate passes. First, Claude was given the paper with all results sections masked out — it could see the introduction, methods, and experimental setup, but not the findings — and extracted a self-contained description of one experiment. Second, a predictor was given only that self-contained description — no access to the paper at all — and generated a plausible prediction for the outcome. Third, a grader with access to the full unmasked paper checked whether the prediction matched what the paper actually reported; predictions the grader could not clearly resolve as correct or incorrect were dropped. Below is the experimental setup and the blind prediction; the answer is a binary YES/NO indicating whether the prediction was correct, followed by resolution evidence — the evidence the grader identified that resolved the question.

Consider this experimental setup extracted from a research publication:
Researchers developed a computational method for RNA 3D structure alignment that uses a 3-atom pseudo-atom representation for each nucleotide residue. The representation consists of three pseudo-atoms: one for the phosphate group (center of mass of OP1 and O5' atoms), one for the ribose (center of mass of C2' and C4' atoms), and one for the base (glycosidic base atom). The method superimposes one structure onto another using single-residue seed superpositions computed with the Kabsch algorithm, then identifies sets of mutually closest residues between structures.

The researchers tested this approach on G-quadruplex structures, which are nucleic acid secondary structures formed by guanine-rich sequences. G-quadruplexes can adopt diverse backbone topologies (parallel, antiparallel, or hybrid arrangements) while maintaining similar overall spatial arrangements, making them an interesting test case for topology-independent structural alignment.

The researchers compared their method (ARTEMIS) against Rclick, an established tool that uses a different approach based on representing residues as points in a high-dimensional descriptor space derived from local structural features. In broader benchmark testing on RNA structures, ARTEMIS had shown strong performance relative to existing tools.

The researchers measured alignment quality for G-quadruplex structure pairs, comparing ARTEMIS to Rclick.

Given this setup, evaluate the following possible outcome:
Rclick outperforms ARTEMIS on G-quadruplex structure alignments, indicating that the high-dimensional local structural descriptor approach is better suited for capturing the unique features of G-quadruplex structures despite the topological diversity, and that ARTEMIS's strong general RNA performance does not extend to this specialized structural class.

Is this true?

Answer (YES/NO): NO